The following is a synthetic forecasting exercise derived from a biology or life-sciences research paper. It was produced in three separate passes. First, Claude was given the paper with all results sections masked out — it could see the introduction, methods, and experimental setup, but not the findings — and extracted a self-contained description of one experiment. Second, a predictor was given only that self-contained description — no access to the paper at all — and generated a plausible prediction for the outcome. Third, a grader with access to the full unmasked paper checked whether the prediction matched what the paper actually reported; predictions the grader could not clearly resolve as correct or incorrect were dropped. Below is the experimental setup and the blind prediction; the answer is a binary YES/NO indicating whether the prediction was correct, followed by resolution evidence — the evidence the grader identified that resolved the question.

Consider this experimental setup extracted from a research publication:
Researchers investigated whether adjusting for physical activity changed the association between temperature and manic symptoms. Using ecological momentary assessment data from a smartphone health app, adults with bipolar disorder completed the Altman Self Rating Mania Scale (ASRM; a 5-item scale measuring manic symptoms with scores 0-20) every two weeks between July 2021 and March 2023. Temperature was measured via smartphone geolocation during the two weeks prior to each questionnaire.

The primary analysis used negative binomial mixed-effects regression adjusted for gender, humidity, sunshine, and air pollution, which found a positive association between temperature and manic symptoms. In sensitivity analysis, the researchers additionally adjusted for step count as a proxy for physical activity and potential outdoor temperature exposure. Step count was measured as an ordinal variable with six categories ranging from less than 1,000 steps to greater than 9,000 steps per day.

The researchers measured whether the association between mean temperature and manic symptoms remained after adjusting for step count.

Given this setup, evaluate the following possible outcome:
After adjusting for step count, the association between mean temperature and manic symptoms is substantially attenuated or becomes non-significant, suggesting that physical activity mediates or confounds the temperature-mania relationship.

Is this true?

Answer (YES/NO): YES